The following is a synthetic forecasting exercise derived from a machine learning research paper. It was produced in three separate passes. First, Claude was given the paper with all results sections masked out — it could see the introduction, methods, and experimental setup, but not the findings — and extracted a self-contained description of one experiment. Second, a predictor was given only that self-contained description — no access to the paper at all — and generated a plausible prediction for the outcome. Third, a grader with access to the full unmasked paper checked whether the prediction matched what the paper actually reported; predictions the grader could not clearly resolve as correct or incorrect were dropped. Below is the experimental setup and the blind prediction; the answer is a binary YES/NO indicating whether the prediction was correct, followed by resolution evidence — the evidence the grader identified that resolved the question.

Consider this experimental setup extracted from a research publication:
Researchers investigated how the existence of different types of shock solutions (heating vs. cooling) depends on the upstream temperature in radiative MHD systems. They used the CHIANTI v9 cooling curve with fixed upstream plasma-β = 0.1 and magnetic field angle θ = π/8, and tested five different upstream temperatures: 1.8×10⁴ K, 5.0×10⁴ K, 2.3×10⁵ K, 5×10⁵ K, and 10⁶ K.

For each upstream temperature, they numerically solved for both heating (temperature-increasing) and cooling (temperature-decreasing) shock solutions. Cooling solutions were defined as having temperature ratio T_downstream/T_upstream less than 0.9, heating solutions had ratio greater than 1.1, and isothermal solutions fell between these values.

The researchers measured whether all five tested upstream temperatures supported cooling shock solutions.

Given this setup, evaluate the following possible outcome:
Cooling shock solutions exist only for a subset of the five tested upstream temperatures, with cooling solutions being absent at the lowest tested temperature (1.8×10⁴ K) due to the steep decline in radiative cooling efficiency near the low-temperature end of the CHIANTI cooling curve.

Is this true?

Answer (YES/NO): NO